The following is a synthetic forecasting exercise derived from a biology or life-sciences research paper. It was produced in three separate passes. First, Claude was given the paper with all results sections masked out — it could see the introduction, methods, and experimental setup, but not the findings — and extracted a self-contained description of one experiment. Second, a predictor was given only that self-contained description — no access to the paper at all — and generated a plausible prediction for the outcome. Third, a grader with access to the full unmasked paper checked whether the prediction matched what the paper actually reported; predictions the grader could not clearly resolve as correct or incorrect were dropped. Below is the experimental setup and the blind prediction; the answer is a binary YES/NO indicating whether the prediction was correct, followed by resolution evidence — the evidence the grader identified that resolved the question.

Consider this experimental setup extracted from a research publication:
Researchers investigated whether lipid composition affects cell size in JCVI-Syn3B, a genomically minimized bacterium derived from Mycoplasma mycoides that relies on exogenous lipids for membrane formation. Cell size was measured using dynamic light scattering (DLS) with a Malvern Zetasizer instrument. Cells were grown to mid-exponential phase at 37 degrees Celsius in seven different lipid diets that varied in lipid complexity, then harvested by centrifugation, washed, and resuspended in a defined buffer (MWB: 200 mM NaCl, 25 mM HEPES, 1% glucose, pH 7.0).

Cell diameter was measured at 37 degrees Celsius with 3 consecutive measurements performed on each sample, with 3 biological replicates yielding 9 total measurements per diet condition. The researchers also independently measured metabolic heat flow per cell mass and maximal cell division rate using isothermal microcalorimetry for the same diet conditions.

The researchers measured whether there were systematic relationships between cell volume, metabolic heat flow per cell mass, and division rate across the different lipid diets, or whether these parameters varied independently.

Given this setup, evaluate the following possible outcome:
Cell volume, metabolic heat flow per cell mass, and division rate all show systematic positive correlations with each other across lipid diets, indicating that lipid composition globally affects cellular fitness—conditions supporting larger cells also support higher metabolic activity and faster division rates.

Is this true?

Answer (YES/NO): NO